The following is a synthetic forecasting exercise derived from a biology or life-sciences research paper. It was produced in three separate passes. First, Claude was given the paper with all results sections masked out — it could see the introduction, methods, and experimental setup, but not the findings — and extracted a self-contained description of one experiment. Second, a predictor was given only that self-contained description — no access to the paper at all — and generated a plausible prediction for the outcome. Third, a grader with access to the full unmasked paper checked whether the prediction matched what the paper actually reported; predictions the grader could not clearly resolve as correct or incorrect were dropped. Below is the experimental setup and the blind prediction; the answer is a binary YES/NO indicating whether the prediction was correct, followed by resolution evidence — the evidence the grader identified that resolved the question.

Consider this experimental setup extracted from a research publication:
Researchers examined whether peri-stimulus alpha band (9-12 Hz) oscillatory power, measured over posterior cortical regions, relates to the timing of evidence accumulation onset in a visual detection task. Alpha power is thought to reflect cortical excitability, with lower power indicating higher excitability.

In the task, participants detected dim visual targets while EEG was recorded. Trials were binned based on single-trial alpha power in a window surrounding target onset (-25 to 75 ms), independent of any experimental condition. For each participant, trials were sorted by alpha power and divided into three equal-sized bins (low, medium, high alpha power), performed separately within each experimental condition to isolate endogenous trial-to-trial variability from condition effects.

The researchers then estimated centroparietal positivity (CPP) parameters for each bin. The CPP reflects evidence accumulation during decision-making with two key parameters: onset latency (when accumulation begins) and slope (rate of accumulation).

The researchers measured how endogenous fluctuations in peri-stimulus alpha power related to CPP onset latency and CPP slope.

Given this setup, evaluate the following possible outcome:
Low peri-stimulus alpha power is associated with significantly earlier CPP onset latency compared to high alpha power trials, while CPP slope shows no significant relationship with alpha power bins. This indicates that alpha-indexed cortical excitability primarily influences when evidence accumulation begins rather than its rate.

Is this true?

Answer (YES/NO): YES